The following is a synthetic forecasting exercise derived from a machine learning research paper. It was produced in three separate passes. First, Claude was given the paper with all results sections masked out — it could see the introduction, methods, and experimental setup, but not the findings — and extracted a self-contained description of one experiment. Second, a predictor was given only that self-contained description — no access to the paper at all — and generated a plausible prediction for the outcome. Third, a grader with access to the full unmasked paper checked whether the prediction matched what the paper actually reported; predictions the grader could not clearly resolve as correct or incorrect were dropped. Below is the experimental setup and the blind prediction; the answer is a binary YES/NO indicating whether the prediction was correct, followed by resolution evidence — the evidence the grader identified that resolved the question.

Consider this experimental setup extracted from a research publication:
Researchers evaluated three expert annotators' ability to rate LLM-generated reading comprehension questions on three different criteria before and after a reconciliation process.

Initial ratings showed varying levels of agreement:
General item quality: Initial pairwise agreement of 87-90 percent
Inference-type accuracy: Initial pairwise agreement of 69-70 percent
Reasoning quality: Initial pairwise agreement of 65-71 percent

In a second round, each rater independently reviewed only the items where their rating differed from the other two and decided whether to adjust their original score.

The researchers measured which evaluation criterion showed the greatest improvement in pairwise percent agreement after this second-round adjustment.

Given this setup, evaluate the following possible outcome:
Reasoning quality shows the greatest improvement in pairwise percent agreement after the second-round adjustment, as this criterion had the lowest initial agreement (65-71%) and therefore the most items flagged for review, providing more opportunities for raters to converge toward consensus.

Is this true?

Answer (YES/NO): YES